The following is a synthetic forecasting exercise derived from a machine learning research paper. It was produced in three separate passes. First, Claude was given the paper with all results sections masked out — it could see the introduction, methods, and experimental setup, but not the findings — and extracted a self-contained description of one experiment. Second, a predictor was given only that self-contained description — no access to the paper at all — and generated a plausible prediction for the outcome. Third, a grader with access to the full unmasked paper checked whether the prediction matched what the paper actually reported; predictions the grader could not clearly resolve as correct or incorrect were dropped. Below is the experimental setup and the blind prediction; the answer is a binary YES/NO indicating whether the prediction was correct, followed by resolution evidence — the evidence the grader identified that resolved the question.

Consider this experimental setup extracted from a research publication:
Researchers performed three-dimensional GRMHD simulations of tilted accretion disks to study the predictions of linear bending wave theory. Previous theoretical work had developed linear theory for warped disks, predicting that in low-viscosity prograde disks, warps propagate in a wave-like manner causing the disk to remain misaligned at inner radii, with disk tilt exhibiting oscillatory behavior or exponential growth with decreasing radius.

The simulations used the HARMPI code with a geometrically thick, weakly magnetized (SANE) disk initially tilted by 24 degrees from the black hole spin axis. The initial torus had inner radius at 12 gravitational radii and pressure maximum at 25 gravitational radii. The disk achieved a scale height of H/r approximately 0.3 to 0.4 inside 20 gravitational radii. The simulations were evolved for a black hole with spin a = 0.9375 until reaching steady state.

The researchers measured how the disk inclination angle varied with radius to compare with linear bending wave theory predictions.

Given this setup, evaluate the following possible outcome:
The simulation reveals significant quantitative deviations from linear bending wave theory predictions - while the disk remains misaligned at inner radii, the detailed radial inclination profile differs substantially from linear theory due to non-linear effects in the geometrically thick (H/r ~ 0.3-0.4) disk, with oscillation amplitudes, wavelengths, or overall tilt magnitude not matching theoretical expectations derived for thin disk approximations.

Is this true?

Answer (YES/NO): YES